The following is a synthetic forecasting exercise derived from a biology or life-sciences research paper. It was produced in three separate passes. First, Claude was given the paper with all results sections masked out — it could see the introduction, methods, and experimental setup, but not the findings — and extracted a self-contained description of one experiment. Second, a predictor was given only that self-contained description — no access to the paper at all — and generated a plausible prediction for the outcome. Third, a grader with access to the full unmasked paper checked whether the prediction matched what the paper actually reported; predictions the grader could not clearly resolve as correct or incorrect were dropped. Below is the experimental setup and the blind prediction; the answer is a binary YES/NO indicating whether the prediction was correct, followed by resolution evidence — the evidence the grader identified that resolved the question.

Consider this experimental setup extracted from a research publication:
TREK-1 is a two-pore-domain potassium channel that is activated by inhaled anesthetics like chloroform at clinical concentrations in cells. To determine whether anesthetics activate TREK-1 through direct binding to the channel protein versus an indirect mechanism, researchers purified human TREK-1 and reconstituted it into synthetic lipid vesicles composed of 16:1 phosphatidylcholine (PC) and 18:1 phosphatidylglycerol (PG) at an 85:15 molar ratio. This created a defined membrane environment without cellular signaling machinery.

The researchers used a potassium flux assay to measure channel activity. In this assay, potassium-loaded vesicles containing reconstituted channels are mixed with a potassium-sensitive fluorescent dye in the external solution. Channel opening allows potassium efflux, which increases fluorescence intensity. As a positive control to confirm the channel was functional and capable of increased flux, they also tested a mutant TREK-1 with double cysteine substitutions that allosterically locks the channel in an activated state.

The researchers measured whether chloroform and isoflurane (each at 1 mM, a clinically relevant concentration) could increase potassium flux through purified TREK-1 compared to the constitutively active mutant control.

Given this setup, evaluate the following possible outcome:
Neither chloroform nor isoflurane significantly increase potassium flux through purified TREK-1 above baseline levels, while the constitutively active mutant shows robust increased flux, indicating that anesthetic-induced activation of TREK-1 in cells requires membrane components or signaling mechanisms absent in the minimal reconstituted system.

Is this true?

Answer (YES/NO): YES